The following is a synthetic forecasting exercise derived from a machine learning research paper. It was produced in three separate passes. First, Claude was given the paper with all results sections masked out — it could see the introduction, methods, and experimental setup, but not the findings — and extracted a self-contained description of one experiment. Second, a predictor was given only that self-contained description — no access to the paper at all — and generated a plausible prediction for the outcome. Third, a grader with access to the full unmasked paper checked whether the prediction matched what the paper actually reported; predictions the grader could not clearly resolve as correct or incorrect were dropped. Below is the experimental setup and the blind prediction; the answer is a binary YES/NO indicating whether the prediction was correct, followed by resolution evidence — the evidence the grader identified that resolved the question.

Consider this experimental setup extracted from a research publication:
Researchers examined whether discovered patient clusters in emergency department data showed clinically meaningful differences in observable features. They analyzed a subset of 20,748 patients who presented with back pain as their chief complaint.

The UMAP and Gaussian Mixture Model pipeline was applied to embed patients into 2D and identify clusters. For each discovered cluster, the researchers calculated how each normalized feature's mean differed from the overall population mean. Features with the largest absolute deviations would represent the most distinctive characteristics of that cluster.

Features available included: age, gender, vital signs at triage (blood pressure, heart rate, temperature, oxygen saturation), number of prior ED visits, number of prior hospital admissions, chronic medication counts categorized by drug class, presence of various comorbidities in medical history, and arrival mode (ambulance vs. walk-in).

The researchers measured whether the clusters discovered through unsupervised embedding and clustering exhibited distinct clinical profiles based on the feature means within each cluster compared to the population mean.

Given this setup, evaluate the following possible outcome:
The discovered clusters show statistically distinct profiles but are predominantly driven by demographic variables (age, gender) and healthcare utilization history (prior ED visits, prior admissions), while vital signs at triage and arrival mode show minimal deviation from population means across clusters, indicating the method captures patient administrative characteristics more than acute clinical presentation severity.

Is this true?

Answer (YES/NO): NO